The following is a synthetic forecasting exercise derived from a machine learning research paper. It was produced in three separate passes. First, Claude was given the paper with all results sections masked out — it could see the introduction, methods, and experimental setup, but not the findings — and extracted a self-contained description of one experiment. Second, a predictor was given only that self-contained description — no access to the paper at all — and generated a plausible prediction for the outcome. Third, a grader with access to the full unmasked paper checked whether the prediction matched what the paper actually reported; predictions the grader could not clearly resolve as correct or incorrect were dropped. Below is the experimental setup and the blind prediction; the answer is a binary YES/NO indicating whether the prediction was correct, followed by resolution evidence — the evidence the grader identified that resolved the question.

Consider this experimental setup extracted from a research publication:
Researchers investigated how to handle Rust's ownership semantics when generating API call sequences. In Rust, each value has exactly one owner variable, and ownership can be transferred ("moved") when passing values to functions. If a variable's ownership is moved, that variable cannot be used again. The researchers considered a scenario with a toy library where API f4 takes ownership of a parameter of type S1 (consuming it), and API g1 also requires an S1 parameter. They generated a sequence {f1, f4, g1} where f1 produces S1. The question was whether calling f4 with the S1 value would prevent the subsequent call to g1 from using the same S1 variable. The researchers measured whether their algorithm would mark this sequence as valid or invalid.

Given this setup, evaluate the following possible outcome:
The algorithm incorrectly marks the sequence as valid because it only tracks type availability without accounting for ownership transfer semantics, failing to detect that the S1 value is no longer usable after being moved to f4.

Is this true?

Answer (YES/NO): NO